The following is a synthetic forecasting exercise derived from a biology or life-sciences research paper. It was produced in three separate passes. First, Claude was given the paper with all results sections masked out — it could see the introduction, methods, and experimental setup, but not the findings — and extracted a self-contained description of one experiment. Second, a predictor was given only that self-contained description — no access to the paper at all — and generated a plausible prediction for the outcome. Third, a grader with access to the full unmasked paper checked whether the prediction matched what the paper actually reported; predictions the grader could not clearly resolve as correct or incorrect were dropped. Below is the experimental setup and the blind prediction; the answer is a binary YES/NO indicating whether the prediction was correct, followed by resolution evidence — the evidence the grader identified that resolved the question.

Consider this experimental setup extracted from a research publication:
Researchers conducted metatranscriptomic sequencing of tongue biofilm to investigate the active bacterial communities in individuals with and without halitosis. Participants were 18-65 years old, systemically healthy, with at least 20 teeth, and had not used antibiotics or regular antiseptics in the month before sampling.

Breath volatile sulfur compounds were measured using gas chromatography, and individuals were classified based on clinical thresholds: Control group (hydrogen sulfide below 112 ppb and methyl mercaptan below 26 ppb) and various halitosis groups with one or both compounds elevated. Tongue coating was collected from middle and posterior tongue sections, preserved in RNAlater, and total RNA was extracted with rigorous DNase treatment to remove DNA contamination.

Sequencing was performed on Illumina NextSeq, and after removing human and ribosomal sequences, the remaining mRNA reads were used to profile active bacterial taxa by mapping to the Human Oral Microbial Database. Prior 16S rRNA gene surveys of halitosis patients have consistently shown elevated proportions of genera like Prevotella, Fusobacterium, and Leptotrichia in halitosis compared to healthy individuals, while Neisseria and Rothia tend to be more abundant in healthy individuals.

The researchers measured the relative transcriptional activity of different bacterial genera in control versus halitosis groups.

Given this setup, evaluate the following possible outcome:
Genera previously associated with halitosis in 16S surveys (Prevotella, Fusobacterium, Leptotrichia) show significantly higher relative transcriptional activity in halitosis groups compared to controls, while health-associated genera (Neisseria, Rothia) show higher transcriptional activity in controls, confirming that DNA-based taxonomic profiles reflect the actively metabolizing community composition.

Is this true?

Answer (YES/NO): NO